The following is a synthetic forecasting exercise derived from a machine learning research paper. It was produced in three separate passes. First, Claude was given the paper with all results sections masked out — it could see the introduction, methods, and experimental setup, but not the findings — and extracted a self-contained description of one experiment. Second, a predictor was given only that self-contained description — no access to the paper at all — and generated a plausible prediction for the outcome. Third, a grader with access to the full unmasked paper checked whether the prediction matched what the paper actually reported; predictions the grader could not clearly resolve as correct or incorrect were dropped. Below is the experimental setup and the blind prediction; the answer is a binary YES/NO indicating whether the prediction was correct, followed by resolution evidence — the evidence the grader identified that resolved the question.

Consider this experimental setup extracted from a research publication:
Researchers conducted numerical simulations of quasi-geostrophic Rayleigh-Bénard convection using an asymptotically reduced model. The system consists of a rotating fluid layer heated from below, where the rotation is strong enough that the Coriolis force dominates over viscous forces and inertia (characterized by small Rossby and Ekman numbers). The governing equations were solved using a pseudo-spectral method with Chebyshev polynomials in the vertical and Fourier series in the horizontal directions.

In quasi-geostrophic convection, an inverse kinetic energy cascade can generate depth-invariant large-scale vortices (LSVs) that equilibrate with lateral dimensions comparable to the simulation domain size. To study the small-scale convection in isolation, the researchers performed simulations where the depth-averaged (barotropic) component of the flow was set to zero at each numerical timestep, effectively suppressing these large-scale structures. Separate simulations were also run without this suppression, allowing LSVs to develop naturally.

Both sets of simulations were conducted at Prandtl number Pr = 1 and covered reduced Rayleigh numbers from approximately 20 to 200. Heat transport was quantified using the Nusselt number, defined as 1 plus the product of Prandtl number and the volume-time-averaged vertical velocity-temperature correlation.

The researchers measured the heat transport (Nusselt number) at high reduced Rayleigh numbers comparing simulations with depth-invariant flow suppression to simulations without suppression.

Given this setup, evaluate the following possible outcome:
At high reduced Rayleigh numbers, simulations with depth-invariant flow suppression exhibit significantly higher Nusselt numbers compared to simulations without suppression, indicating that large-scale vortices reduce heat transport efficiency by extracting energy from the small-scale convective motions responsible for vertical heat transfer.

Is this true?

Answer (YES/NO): NO